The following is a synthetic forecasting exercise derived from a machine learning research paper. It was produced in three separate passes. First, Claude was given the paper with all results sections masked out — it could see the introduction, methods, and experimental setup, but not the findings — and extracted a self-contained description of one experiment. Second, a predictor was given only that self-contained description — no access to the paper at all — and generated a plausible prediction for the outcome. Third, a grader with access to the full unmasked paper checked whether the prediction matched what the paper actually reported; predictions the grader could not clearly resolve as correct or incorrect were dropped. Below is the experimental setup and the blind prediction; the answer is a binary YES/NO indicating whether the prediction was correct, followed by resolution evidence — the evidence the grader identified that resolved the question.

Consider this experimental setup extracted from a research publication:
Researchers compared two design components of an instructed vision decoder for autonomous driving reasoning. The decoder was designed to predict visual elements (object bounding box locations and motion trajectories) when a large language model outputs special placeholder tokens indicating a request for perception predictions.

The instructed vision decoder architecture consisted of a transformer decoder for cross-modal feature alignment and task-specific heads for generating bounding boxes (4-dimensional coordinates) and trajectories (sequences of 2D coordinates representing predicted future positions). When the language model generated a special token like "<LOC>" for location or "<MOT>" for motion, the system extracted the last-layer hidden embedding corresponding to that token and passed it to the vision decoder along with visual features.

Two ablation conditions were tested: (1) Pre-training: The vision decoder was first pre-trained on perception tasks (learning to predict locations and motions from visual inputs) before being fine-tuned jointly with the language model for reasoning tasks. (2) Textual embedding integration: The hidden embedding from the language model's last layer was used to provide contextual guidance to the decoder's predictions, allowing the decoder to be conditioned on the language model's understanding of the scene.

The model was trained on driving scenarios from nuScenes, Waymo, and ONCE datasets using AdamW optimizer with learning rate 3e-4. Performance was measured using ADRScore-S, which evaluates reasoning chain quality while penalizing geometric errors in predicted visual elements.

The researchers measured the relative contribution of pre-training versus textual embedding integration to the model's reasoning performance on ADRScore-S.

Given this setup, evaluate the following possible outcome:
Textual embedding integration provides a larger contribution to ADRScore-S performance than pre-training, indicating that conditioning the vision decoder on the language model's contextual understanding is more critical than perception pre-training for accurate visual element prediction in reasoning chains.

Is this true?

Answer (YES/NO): NO